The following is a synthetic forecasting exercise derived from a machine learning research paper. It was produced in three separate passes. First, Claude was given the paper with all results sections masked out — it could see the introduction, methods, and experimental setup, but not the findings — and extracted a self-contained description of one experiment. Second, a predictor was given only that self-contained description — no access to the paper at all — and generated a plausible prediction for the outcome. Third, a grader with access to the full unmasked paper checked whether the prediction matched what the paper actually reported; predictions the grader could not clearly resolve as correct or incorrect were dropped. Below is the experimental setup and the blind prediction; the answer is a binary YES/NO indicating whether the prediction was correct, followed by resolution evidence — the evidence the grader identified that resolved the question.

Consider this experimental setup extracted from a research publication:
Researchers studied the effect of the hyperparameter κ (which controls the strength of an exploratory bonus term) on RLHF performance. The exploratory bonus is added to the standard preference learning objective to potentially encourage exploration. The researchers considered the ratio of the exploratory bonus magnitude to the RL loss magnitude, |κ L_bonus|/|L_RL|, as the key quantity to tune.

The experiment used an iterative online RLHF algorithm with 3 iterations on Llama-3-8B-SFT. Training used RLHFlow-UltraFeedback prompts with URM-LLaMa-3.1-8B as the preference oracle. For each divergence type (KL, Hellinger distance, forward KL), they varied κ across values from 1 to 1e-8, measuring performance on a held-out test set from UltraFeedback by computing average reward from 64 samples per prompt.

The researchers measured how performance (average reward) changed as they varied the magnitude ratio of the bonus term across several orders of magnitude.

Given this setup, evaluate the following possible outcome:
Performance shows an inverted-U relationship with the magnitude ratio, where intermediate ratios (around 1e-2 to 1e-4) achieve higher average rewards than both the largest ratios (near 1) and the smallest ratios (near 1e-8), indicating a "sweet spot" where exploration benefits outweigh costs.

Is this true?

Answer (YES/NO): YES